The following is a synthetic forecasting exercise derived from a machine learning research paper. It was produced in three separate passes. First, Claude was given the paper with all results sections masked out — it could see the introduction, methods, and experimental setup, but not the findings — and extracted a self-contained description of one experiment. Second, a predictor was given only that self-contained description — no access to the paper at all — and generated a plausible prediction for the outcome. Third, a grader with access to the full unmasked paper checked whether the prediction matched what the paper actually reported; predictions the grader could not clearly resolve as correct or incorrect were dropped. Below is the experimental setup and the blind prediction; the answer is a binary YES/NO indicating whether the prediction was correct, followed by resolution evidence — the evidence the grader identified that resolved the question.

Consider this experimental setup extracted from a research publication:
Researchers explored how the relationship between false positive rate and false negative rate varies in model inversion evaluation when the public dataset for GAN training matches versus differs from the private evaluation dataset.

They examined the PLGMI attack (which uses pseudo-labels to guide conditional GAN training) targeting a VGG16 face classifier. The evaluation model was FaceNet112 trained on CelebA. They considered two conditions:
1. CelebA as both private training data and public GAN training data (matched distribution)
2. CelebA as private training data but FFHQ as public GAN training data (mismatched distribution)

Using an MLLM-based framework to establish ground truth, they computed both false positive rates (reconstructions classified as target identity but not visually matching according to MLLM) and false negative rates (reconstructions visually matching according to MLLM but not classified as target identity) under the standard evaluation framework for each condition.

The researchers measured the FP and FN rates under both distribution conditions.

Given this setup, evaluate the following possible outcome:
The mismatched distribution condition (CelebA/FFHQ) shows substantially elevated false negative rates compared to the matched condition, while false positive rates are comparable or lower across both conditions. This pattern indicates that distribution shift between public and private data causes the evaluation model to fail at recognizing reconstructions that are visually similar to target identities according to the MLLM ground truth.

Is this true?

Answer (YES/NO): NO